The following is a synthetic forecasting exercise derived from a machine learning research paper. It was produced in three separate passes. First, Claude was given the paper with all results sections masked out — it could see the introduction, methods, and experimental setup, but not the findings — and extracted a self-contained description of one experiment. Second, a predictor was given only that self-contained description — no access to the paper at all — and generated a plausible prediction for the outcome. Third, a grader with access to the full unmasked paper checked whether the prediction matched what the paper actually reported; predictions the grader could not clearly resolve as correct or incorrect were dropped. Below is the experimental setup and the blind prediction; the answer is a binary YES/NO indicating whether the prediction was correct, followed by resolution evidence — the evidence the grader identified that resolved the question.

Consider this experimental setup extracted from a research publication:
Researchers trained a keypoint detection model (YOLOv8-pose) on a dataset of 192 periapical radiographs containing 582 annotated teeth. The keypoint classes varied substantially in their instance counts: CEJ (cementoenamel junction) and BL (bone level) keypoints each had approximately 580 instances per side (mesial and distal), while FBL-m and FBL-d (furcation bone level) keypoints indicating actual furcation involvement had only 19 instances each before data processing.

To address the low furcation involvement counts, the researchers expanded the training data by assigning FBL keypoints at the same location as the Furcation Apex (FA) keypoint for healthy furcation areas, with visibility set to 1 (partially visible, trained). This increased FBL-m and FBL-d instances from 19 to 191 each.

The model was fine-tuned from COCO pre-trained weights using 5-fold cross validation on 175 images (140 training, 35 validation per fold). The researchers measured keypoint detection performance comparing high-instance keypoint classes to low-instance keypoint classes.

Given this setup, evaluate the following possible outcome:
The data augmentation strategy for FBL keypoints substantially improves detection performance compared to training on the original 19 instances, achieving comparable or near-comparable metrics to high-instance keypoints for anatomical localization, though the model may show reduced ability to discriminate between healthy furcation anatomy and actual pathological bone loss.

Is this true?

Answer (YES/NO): YES